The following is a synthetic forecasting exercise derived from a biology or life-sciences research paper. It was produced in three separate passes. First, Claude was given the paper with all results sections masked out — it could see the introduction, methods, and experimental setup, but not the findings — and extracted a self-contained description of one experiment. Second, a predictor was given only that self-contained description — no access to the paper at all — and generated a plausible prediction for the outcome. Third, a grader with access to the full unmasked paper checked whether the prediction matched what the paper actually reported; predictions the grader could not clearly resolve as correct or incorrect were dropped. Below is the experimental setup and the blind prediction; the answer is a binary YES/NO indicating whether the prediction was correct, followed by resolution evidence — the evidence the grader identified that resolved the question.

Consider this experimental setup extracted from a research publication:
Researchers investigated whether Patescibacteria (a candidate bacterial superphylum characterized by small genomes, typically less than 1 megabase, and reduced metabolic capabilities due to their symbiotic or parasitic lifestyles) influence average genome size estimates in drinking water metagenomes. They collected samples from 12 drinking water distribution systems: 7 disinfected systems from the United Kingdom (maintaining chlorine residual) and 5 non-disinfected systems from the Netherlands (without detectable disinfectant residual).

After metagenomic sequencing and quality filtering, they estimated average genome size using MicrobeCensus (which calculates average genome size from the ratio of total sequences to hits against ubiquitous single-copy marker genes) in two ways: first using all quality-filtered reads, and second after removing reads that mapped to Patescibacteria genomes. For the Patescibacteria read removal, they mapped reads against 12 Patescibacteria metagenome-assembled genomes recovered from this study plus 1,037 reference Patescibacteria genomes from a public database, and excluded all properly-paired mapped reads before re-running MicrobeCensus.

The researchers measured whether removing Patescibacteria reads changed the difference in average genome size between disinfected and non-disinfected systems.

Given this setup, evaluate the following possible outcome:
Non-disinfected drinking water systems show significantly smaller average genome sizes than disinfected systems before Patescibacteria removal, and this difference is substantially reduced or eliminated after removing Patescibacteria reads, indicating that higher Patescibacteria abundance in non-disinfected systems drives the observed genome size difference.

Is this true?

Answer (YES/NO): NO